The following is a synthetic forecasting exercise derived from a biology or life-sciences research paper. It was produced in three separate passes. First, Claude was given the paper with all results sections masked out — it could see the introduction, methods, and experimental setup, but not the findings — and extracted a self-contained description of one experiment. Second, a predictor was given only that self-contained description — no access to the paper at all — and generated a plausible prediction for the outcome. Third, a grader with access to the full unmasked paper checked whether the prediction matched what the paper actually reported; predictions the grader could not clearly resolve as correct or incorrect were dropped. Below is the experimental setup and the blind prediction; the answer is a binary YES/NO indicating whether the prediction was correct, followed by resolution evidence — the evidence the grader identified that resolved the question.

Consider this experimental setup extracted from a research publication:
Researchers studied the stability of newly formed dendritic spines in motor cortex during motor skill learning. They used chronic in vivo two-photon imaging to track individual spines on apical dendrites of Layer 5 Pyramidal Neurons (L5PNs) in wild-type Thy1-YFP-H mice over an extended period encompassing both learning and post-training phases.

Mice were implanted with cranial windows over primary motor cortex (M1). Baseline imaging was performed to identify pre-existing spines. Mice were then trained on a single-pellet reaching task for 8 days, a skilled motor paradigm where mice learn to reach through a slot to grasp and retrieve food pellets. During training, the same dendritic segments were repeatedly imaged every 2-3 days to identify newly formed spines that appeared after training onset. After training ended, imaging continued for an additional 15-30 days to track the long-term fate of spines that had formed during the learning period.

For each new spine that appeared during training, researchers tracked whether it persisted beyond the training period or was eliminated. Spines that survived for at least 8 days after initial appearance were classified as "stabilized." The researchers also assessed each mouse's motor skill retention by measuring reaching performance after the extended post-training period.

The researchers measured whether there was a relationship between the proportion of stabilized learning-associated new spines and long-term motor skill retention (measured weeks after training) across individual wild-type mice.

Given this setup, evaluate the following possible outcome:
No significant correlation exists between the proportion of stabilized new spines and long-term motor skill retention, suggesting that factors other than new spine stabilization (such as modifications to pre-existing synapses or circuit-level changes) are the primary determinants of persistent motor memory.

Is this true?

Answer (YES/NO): NO